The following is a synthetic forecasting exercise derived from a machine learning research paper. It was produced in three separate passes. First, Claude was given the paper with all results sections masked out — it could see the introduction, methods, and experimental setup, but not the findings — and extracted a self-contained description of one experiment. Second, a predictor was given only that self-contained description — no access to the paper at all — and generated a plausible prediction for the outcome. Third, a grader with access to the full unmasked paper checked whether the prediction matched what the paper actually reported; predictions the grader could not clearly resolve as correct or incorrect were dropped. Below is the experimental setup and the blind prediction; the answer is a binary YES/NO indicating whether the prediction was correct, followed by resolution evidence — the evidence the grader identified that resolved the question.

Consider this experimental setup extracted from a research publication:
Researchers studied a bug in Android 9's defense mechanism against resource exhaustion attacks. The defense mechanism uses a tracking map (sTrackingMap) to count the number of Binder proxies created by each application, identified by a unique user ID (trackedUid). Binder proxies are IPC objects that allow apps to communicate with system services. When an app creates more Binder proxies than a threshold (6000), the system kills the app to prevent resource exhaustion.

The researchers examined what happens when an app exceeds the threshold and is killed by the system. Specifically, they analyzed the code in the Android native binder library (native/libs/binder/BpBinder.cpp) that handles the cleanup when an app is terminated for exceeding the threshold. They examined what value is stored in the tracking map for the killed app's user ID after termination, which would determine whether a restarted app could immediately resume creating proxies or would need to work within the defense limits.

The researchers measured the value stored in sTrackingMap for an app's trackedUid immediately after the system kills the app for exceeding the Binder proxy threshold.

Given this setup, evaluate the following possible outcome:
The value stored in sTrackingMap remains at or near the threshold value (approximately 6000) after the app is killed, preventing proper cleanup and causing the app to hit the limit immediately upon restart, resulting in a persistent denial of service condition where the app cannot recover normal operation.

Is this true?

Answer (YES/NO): NO